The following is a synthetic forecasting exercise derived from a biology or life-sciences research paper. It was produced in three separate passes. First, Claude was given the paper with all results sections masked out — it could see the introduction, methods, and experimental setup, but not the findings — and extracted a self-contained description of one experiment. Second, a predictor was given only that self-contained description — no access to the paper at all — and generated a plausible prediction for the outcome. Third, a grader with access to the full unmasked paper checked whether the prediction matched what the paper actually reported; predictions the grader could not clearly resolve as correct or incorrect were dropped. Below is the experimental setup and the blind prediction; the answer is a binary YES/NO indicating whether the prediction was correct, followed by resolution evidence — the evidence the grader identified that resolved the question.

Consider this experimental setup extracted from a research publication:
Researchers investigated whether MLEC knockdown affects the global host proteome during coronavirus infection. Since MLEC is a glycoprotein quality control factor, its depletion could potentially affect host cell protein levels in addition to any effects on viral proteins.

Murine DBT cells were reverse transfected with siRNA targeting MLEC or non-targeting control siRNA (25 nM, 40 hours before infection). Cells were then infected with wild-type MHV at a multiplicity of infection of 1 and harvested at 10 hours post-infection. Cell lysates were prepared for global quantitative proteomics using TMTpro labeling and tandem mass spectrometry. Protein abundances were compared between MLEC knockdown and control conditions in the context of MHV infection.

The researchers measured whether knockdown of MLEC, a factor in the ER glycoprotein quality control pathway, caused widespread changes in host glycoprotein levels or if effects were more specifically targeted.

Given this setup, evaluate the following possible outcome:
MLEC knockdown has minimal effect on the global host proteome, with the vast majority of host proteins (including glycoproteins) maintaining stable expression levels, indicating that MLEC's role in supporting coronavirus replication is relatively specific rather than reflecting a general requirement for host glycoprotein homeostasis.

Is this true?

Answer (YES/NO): YES